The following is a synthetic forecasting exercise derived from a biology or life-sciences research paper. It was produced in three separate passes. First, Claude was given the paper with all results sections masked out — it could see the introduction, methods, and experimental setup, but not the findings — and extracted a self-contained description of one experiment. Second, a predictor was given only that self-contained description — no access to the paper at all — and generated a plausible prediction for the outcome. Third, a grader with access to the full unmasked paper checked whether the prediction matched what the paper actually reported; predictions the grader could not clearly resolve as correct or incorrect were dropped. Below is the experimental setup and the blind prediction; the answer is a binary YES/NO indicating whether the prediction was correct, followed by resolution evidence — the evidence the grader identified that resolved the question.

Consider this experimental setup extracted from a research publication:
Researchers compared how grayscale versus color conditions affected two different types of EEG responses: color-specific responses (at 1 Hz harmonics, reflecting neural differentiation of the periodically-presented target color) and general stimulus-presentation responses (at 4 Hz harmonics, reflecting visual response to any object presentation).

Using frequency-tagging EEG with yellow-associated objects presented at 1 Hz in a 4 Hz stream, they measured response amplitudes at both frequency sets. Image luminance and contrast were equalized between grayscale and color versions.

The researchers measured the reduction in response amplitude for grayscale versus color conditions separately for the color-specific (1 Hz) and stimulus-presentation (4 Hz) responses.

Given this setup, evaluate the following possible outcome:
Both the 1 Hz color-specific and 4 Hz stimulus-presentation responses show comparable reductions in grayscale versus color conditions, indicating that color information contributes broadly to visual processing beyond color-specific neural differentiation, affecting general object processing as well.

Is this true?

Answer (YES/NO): NO